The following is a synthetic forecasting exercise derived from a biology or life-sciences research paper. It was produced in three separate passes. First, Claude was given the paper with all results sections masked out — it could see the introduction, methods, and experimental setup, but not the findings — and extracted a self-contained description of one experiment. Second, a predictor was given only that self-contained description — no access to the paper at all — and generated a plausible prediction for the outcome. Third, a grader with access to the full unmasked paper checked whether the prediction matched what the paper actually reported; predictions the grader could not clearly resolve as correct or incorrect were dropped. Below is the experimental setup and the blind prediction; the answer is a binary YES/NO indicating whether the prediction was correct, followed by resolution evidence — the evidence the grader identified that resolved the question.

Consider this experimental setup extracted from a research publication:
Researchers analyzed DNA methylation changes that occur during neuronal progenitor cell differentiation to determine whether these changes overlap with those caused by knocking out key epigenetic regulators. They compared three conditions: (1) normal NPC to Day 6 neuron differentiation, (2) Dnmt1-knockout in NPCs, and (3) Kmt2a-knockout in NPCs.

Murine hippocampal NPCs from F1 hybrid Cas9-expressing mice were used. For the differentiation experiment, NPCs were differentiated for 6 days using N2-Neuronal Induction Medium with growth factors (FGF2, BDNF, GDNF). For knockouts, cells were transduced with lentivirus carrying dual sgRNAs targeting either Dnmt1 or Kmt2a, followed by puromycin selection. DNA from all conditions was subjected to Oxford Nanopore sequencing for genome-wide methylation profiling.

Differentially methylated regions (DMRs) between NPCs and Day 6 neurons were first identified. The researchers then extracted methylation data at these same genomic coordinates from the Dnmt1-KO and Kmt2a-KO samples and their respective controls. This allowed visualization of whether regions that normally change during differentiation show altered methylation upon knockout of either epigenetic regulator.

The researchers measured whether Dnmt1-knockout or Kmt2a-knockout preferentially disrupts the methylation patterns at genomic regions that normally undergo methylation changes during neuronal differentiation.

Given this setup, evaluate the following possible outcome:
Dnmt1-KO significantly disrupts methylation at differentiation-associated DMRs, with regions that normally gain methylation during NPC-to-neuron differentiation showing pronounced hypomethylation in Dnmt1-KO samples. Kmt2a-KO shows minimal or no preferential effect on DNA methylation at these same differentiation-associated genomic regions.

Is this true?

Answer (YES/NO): NO